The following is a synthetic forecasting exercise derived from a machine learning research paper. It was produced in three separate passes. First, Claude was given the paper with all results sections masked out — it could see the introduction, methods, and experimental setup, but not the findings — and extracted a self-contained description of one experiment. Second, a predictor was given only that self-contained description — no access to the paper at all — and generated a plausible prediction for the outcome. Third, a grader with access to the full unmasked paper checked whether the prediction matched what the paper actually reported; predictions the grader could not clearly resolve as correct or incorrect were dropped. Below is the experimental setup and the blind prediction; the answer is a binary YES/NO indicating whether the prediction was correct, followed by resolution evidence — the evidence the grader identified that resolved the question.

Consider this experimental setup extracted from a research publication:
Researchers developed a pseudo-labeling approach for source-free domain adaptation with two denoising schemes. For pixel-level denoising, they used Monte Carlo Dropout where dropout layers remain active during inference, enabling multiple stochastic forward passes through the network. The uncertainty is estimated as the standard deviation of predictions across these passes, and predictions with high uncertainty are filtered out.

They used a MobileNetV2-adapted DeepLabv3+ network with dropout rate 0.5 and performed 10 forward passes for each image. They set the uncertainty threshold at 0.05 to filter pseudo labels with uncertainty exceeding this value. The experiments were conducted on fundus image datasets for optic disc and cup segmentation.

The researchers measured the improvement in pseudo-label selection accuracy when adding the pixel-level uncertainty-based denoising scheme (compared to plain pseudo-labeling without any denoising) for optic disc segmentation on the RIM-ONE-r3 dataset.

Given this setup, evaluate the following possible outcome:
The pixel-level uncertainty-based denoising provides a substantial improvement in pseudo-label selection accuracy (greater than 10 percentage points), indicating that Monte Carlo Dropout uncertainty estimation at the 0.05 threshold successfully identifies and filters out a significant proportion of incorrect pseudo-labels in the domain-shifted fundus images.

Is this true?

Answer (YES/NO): NO